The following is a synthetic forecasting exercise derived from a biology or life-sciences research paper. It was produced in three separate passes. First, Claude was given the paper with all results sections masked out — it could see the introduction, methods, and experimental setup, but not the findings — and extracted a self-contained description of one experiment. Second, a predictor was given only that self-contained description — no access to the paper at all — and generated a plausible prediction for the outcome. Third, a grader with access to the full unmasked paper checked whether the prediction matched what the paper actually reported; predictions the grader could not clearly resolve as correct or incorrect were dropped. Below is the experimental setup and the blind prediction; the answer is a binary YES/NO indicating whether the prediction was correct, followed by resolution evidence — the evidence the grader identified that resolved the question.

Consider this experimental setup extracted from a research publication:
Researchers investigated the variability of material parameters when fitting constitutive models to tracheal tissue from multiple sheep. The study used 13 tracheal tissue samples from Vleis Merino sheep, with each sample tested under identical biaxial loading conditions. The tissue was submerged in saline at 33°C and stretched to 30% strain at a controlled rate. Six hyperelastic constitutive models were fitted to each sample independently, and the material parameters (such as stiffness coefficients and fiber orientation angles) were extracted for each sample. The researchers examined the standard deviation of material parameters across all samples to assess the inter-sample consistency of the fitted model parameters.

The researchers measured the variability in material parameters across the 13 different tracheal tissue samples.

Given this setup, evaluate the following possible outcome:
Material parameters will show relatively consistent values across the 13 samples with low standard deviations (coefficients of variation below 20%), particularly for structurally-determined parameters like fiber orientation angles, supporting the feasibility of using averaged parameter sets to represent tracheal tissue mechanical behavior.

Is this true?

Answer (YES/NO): NO